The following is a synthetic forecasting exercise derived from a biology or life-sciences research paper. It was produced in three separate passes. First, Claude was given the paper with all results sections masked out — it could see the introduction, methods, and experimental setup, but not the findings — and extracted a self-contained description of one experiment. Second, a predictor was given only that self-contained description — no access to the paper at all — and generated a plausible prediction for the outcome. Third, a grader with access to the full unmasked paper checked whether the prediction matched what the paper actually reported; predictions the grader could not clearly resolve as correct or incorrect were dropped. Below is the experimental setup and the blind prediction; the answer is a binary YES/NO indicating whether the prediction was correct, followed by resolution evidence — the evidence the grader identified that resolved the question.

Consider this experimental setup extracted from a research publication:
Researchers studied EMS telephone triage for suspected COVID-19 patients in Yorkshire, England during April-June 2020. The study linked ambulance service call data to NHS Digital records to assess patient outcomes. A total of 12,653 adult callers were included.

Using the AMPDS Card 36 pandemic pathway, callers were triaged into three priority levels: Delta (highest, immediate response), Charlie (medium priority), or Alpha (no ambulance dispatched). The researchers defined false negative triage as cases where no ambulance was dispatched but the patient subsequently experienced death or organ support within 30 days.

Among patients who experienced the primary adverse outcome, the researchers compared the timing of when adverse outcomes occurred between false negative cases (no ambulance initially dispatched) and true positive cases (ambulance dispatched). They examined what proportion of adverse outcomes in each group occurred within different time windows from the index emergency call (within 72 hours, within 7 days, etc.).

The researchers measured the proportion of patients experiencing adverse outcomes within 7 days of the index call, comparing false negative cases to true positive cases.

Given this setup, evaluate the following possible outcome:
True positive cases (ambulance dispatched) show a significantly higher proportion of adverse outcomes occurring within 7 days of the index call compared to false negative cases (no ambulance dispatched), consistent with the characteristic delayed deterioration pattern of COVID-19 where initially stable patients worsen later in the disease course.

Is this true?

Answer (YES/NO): NO